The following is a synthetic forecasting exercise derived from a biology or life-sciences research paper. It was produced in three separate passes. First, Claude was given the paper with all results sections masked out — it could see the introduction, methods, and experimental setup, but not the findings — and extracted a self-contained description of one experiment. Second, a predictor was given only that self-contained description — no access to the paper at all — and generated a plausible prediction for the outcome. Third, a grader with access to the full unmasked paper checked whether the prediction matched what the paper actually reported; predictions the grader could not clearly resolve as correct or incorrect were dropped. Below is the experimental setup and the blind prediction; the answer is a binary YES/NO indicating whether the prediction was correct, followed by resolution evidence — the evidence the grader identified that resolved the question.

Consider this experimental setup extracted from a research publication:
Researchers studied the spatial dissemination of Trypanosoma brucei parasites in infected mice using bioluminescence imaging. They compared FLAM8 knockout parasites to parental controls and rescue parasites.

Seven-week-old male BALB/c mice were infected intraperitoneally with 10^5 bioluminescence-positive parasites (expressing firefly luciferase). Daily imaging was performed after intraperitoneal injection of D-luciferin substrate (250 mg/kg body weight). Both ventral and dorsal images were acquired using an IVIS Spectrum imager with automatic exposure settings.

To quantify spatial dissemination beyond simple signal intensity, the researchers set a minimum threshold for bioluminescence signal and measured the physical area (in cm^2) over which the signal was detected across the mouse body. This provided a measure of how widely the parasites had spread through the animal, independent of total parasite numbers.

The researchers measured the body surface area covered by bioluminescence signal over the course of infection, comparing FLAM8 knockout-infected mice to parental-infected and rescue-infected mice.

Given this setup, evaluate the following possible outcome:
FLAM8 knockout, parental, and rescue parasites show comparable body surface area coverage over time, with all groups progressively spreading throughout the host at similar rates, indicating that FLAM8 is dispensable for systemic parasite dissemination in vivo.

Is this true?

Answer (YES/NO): NO